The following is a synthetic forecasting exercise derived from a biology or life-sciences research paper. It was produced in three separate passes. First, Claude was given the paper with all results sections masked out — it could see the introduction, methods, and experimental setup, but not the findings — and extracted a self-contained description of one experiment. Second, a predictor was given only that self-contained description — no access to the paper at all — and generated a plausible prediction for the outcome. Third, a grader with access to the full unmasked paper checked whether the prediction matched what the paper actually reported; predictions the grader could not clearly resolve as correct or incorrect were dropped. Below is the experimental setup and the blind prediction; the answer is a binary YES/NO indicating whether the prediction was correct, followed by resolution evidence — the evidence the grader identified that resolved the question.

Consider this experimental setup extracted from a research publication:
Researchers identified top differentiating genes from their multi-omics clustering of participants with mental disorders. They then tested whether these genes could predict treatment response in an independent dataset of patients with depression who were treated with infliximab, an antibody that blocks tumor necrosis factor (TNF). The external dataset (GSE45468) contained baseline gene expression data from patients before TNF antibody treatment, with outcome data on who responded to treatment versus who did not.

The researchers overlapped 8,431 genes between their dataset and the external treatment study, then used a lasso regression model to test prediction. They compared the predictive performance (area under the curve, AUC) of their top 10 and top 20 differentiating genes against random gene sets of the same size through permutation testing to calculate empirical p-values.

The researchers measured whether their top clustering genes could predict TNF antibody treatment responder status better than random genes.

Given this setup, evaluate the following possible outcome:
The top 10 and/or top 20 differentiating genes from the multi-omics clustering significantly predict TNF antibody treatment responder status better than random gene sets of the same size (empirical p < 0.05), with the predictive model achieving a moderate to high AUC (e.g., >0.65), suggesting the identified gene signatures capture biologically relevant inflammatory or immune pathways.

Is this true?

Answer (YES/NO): NO